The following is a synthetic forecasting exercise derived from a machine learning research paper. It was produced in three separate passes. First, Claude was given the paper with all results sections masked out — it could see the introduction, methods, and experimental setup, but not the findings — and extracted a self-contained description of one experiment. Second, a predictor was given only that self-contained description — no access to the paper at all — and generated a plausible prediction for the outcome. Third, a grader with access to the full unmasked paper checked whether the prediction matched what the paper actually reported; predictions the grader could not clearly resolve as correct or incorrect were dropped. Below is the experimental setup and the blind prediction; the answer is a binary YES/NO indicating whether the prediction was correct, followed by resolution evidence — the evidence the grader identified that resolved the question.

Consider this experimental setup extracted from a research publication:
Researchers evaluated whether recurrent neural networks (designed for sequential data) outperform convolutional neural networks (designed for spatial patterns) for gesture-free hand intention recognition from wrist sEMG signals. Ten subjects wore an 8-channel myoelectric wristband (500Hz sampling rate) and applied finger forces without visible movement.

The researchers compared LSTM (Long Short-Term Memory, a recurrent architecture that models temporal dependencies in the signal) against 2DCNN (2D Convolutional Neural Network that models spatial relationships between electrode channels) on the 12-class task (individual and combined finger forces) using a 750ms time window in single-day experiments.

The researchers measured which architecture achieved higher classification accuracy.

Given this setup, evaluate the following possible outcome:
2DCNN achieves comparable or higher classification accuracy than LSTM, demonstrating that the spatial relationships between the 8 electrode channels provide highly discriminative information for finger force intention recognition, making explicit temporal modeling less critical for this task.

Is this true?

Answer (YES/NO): YES